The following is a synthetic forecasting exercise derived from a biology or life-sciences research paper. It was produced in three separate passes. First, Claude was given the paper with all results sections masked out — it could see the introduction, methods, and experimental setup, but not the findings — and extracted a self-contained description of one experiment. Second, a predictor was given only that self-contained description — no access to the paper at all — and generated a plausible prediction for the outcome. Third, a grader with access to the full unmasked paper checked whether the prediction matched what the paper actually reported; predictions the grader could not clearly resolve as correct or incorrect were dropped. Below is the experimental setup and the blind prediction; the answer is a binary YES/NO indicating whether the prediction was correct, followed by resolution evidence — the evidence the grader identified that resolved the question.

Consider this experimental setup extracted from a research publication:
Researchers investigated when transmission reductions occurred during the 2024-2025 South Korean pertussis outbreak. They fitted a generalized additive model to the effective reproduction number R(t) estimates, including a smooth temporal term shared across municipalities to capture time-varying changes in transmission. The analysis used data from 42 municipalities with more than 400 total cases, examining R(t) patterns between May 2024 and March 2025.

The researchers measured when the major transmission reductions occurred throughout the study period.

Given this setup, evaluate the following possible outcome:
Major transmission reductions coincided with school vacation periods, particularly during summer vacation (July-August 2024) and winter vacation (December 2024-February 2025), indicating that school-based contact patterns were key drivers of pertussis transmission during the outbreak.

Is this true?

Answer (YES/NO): YES